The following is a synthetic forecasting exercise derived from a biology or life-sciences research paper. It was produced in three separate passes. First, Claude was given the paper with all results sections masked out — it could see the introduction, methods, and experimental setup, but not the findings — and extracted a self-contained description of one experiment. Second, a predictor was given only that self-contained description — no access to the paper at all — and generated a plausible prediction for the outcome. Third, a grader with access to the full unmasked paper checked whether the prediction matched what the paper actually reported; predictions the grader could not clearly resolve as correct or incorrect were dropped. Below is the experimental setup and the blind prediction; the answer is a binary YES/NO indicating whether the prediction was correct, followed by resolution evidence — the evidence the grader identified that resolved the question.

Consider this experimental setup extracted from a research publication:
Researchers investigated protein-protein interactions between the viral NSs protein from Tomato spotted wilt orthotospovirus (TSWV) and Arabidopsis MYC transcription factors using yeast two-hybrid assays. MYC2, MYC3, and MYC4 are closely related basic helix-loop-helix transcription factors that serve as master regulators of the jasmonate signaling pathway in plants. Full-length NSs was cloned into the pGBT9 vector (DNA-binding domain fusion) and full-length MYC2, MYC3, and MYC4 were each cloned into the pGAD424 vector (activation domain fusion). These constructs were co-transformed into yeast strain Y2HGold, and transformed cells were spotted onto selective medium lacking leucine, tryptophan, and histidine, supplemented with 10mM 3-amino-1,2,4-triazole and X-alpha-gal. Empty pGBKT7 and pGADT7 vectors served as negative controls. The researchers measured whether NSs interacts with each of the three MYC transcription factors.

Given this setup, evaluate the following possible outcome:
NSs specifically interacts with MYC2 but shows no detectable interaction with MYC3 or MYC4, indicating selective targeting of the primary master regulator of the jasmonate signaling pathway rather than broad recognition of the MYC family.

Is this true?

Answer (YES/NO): NO